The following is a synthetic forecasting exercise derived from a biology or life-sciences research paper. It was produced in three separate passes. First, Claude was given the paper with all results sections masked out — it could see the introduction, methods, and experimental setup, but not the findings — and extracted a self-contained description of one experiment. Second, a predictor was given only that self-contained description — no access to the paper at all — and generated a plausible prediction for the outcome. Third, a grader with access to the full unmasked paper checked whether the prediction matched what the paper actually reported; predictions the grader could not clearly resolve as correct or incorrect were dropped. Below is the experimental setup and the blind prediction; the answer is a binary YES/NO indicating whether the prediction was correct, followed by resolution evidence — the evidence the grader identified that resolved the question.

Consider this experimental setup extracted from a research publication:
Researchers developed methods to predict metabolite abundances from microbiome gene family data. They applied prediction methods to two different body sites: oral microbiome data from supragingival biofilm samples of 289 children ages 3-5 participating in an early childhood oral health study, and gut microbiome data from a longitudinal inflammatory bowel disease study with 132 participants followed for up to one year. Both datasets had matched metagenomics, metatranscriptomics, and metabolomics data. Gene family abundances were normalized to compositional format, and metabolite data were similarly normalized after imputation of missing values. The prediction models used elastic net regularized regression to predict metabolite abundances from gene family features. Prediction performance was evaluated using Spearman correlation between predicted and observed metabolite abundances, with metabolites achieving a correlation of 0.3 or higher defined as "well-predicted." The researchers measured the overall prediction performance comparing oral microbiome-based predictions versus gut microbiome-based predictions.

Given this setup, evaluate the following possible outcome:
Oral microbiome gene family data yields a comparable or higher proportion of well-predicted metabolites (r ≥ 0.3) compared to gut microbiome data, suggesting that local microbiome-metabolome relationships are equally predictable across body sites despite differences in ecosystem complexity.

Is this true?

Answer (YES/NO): NO